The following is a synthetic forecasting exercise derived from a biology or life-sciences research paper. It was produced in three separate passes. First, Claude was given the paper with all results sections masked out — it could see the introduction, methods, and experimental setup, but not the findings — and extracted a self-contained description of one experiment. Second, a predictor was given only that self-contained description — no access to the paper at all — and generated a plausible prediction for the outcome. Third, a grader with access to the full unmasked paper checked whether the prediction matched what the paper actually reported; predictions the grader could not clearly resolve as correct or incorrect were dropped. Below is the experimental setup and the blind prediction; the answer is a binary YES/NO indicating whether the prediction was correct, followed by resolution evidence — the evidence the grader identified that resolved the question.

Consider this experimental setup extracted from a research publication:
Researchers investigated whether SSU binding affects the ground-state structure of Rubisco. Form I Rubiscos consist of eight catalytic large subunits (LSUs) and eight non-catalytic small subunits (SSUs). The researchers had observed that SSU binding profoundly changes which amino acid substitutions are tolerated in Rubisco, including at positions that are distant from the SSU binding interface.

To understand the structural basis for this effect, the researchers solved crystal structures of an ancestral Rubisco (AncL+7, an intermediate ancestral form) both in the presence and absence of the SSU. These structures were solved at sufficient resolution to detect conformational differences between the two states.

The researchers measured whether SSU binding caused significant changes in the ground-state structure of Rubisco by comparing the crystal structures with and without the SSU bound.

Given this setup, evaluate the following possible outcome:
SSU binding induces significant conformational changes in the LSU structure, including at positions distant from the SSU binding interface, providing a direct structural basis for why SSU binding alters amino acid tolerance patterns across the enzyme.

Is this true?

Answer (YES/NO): NO